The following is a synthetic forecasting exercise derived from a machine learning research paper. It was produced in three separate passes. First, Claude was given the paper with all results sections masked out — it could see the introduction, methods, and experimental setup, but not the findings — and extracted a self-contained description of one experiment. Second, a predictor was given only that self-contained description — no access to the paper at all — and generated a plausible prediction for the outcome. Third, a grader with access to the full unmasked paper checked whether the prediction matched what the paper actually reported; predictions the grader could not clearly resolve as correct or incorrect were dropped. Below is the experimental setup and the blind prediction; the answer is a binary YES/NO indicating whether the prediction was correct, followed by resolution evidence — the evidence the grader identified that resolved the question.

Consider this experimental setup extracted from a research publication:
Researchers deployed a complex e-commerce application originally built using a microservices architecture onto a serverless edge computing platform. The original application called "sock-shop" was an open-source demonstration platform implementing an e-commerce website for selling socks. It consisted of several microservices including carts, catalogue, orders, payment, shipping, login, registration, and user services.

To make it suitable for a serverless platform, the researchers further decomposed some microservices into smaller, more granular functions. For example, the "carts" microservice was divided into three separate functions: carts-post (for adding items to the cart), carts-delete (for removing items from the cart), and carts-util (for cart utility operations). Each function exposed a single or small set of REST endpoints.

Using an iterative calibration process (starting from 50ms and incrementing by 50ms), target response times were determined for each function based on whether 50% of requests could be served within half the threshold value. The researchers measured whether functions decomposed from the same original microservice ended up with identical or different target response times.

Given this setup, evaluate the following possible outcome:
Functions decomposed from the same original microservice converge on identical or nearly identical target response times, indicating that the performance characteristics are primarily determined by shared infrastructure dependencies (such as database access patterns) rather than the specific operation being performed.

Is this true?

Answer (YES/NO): NO